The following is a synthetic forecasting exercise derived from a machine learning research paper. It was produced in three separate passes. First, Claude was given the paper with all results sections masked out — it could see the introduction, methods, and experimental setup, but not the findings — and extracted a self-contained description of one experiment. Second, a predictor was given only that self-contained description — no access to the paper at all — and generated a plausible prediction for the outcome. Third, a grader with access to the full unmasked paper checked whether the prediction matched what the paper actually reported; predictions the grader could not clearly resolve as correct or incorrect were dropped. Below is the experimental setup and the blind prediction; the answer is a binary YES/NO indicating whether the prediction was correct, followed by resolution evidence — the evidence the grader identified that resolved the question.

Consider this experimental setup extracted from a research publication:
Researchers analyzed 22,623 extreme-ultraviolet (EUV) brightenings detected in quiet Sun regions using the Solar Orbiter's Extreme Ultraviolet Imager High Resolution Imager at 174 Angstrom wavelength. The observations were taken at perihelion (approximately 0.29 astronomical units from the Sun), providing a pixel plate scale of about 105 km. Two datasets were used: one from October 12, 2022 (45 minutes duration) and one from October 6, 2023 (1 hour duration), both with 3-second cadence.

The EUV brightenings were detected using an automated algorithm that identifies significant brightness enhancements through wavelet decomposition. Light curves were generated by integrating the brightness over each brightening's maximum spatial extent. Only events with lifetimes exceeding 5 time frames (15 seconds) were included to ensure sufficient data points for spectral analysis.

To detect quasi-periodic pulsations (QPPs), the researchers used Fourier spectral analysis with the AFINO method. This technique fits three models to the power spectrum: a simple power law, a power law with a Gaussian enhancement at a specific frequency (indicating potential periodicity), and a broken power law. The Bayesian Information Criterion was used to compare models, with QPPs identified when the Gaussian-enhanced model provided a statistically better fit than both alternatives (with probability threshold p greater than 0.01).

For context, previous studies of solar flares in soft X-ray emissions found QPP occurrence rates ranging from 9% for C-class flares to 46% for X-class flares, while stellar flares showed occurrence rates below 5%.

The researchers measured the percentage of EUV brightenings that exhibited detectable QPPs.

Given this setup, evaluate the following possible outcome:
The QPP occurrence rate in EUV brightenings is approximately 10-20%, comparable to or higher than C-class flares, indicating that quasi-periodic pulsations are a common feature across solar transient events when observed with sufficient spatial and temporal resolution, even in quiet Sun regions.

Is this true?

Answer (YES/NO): NO